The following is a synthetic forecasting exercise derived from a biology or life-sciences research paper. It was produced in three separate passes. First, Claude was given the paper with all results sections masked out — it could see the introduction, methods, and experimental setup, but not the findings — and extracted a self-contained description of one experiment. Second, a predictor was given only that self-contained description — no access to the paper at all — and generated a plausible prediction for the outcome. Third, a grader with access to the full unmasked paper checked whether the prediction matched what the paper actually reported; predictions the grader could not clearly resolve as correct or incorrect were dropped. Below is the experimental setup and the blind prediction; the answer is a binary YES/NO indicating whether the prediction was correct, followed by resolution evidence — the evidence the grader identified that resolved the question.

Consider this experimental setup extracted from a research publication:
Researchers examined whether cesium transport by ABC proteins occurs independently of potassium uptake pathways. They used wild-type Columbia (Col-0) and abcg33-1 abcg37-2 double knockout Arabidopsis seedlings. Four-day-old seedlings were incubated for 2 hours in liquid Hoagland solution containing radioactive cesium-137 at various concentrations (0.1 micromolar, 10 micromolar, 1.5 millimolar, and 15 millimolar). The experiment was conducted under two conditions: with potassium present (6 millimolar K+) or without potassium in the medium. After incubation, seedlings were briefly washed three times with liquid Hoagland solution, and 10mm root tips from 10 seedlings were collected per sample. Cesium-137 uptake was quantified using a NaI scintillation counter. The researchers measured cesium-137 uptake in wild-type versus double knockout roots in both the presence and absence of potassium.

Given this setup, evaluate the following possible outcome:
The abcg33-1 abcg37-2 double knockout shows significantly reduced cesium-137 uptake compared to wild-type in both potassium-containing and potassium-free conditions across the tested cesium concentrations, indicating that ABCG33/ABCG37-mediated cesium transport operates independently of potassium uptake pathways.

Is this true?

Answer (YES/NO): YES